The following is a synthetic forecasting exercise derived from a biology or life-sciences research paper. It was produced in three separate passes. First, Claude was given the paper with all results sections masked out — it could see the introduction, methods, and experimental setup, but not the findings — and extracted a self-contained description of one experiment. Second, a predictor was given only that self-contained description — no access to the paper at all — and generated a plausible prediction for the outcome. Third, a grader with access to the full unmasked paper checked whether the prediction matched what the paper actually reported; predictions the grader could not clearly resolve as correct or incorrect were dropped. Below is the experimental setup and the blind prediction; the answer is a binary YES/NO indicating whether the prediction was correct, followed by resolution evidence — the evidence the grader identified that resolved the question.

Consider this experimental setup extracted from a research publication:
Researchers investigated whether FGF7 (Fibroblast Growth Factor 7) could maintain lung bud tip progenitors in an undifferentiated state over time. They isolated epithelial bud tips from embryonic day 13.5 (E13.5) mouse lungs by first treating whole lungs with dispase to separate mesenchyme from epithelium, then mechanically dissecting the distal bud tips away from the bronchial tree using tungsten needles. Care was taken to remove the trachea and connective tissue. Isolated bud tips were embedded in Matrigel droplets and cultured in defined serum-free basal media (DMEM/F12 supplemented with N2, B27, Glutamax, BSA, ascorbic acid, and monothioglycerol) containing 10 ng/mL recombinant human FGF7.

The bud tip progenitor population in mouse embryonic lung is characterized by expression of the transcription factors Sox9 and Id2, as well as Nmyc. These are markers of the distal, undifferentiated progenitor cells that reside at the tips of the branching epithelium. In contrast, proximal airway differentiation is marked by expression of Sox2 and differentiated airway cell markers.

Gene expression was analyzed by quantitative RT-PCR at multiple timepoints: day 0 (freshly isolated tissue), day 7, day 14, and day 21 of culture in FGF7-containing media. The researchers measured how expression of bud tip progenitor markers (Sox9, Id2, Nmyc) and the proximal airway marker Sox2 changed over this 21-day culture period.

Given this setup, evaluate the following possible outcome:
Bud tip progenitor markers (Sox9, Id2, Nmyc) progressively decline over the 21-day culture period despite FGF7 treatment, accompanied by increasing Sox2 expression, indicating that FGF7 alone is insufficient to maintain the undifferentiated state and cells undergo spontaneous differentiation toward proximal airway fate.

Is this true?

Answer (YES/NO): NO